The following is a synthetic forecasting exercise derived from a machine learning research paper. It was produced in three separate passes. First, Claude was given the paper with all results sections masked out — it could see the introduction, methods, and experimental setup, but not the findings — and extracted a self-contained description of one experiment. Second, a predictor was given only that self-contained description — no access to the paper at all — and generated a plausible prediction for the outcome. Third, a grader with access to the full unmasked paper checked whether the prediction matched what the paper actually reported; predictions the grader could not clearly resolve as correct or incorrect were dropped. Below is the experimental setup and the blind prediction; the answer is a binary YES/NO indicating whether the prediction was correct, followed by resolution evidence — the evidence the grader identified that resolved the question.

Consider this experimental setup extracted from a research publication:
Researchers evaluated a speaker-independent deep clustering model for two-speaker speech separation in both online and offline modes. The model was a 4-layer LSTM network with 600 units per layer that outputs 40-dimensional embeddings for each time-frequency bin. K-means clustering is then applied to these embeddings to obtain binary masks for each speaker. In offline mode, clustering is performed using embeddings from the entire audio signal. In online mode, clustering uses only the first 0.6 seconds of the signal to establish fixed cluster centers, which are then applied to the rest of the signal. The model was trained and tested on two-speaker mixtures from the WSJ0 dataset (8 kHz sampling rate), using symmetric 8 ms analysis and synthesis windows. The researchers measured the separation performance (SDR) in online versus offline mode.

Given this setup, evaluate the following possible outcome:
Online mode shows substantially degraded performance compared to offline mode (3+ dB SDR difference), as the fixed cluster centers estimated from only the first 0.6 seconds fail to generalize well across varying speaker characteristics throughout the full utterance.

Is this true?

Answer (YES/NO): NO